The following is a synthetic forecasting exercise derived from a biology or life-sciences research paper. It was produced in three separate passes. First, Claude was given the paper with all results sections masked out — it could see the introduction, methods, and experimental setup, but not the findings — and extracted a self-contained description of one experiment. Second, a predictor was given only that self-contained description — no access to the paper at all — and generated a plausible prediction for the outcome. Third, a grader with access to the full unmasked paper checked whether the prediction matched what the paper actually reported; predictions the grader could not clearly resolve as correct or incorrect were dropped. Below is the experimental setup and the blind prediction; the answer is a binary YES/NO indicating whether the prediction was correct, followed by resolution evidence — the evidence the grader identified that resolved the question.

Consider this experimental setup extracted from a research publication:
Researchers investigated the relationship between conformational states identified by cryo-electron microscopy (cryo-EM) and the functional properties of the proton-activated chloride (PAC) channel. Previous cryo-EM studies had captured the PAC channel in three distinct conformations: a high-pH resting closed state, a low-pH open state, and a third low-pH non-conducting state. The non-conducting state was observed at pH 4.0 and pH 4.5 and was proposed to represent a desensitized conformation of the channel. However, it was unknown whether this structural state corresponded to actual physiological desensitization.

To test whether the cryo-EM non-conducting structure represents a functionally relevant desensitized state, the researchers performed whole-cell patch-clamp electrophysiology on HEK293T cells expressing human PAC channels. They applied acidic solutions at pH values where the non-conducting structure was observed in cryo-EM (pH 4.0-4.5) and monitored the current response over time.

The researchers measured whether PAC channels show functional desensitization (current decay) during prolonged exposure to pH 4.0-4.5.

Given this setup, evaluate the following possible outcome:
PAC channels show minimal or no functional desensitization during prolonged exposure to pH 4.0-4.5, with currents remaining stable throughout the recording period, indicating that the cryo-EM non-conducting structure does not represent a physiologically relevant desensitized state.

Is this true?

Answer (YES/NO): NO